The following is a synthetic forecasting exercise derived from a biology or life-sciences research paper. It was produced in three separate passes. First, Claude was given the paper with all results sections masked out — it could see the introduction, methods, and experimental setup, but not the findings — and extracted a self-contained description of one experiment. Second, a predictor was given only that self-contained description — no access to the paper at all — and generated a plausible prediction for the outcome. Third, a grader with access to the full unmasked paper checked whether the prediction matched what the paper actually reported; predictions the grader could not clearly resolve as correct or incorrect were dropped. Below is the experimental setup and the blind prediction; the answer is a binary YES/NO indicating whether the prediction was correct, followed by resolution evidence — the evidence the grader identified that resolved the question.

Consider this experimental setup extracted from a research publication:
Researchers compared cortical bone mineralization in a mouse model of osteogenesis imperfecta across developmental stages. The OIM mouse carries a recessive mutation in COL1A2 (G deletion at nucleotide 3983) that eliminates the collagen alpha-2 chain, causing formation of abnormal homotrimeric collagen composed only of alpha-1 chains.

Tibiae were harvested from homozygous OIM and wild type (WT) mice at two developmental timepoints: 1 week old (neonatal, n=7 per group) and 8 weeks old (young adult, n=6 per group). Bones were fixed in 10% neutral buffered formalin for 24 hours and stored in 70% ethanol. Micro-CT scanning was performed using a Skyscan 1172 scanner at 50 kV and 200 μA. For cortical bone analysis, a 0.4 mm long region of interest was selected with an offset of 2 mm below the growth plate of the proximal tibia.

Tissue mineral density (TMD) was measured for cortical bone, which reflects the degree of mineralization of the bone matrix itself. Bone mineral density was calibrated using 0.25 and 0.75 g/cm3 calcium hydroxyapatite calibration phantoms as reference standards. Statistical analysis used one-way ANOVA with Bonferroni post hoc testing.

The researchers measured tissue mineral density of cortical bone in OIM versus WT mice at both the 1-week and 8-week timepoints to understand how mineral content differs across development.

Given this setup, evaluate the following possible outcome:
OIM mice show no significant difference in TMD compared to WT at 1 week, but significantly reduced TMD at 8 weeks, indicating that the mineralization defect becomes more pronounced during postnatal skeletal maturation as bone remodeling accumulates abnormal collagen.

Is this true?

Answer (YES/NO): NO